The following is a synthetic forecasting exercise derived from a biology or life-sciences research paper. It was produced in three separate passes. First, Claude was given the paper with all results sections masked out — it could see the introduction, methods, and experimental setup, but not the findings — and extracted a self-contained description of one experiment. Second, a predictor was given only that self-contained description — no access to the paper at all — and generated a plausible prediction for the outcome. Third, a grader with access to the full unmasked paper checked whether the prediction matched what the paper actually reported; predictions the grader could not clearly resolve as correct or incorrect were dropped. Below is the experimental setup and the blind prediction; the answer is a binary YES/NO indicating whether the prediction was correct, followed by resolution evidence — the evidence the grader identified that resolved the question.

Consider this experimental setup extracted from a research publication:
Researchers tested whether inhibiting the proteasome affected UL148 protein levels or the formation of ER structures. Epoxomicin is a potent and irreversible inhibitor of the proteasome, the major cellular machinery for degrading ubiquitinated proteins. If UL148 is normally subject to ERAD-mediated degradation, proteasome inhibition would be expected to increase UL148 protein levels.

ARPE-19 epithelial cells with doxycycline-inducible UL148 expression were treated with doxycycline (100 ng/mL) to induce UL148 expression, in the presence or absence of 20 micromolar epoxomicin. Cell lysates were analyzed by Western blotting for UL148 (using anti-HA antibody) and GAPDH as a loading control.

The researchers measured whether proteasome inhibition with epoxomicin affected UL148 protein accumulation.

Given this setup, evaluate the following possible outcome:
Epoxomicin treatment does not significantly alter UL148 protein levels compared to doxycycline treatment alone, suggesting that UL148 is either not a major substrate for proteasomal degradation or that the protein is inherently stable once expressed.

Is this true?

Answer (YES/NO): NO